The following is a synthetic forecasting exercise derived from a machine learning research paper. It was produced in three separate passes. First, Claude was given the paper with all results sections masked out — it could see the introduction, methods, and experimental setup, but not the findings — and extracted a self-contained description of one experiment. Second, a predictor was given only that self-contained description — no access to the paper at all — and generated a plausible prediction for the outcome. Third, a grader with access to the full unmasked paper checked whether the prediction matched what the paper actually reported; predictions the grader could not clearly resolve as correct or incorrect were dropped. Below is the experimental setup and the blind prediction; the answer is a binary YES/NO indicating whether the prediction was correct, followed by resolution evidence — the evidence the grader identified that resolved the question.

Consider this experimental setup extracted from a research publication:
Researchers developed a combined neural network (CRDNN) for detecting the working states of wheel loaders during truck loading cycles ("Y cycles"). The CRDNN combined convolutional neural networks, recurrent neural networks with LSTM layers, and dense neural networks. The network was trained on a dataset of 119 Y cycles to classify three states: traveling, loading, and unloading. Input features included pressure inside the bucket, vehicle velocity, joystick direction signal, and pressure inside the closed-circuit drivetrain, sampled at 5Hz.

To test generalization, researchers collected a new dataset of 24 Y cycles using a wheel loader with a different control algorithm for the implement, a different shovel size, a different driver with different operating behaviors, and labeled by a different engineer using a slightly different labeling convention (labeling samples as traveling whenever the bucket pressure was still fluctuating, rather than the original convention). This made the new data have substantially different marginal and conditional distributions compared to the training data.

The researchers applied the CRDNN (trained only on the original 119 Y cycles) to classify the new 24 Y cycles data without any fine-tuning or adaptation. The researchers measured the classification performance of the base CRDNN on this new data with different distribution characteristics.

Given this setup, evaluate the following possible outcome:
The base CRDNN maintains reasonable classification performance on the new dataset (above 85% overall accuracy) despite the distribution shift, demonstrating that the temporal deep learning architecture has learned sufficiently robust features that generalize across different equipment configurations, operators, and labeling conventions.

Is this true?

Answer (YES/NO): NO